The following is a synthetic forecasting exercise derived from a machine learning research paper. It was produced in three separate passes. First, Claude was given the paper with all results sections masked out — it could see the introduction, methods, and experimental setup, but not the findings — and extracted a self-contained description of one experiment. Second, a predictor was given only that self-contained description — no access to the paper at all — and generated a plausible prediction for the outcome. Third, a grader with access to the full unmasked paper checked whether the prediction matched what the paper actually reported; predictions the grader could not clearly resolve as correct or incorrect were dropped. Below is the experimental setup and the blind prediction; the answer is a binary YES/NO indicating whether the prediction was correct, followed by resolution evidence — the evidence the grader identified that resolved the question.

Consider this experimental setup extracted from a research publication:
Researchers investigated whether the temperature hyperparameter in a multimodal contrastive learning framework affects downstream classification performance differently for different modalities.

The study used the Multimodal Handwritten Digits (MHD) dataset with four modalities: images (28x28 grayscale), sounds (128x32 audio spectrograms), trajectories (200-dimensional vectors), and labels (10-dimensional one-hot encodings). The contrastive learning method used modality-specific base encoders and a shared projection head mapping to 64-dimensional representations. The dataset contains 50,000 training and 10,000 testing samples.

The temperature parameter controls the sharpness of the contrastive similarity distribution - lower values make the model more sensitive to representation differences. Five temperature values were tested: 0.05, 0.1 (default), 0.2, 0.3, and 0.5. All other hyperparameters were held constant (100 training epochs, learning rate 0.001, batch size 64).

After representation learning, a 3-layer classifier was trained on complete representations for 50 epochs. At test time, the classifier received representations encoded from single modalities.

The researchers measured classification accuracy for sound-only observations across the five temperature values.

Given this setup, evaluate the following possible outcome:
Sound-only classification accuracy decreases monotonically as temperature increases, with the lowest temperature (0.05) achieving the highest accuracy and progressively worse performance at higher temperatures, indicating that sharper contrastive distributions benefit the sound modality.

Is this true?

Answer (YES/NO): NO